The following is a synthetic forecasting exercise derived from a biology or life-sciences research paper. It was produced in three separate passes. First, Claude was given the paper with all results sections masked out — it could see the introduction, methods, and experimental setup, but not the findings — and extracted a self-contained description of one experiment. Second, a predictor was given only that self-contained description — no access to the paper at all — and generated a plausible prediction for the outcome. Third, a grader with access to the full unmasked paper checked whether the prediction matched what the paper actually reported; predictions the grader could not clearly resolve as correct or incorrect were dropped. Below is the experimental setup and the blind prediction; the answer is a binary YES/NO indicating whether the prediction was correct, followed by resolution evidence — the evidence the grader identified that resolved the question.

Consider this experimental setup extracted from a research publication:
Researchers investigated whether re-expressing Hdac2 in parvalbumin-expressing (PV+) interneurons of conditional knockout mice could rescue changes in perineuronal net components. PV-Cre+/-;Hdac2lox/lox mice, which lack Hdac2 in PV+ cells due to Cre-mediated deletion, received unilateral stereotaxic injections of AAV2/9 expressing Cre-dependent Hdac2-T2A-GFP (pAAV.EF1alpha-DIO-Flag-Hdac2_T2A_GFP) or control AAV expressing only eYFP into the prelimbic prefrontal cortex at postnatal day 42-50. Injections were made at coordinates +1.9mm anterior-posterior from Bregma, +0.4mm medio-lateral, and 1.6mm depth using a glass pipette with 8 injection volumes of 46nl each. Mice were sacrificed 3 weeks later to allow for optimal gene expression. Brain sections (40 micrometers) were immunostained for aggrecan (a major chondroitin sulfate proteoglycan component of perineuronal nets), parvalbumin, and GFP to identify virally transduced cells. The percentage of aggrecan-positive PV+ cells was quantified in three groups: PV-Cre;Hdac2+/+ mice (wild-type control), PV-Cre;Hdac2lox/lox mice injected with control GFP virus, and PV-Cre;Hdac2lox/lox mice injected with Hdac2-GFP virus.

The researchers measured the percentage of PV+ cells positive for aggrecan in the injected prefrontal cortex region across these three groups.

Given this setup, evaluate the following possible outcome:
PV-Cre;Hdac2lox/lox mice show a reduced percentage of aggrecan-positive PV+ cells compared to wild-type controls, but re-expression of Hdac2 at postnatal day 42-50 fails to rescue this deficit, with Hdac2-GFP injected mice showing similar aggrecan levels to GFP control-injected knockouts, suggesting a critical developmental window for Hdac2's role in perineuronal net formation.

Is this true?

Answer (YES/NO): NO